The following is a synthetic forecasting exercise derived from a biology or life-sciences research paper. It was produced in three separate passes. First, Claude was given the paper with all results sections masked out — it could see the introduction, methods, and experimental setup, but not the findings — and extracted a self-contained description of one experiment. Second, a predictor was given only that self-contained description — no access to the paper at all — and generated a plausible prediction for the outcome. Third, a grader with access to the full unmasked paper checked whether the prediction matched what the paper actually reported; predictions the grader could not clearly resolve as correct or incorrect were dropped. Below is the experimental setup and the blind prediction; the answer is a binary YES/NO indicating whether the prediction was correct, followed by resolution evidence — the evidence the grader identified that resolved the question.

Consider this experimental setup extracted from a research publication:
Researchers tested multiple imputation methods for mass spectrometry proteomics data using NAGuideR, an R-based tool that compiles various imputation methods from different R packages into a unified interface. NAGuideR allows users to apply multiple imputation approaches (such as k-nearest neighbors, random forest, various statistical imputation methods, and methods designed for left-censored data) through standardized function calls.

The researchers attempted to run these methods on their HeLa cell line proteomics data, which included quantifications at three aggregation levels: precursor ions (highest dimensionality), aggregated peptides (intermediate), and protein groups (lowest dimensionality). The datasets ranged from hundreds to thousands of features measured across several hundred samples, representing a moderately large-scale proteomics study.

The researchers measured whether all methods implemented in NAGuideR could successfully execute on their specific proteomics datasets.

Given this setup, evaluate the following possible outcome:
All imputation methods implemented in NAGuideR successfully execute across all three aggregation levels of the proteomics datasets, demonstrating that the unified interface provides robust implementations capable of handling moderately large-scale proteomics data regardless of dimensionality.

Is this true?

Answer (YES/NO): NO